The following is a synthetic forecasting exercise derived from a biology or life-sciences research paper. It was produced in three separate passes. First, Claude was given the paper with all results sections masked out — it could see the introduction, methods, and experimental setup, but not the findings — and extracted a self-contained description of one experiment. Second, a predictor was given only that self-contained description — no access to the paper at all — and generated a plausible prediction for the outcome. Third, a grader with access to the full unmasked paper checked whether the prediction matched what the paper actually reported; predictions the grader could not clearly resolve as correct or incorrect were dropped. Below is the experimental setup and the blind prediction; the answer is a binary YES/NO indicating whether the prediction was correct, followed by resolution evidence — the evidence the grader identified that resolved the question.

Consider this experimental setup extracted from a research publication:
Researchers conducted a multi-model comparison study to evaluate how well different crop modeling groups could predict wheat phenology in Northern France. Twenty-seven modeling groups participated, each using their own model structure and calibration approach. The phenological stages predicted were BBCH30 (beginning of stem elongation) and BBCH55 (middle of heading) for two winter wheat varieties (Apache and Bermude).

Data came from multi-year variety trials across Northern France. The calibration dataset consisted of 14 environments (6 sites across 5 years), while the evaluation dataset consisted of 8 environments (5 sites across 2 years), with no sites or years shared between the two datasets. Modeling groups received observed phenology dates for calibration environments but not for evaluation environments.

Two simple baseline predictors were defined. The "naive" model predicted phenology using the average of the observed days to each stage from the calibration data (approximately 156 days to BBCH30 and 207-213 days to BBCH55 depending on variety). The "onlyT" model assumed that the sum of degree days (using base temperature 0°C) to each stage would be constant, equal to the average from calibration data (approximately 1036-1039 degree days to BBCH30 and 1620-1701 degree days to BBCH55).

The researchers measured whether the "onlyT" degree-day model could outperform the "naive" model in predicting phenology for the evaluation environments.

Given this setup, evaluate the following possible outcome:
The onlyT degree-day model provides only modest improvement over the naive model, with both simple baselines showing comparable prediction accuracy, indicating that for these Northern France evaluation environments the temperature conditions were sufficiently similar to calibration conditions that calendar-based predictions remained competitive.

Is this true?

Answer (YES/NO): NO